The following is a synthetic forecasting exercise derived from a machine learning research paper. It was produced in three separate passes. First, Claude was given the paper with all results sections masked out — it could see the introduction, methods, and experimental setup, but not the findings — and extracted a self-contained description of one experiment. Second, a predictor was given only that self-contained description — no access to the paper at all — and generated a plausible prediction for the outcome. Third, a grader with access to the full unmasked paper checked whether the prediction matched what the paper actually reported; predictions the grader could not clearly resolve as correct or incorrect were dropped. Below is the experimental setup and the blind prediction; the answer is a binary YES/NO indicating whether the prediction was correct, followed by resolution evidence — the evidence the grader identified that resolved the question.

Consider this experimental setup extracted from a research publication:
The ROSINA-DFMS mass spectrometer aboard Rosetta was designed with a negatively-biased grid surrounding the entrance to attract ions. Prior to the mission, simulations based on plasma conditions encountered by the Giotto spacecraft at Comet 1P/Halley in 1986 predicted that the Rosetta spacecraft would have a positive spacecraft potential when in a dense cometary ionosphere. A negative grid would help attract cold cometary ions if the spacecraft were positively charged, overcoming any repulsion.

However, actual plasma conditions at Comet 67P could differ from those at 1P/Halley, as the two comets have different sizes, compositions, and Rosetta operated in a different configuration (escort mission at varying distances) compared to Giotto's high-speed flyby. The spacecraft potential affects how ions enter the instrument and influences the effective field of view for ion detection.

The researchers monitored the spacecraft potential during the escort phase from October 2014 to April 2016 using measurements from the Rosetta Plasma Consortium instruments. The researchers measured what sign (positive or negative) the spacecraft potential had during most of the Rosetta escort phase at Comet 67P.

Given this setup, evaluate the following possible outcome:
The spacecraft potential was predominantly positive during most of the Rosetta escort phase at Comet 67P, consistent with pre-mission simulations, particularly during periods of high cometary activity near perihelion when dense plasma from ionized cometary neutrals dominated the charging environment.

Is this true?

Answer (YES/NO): NO